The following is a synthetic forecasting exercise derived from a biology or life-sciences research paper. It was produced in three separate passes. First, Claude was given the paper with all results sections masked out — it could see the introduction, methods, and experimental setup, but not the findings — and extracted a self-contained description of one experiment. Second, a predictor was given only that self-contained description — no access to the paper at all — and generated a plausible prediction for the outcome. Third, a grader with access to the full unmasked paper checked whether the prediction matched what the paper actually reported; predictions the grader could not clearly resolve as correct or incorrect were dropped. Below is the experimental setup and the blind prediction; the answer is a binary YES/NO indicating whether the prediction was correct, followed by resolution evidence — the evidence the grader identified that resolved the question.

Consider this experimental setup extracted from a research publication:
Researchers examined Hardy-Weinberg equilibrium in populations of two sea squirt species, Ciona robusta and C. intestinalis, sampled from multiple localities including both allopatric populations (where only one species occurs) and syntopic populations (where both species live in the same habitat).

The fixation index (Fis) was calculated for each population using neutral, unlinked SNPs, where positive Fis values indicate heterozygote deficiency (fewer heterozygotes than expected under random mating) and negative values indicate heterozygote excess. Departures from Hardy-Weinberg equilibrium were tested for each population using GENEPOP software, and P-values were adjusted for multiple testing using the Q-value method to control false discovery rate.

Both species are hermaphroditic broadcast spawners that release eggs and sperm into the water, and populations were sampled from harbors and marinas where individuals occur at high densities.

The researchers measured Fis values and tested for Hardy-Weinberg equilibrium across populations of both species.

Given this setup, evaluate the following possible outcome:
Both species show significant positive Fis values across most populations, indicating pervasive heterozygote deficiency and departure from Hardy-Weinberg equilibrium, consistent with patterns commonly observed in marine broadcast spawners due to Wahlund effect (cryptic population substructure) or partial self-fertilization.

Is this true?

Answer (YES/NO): NO